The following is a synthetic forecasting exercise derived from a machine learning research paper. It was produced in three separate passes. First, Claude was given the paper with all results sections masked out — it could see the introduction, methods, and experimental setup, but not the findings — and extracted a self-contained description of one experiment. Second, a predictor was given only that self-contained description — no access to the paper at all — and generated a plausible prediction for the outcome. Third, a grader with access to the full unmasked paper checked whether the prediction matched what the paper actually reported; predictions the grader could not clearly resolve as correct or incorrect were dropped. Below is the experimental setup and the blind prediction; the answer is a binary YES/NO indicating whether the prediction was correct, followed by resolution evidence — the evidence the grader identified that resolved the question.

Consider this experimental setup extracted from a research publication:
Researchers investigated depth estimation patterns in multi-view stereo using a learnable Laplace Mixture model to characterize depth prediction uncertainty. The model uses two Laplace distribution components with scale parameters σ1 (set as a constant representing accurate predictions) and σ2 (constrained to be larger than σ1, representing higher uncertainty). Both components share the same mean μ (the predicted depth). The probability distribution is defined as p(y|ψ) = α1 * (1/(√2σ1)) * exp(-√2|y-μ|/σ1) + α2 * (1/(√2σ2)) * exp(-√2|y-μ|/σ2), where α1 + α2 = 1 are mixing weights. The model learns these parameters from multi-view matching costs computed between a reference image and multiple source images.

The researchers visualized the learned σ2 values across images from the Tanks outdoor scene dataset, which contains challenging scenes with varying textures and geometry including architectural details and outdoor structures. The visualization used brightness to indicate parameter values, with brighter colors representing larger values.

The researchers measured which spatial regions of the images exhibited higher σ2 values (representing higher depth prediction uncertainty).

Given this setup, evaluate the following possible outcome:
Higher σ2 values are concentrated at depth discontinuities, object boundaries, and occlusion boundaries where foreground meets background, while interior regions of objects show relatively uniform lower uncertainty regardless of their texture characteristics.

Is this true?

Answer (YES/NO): YES